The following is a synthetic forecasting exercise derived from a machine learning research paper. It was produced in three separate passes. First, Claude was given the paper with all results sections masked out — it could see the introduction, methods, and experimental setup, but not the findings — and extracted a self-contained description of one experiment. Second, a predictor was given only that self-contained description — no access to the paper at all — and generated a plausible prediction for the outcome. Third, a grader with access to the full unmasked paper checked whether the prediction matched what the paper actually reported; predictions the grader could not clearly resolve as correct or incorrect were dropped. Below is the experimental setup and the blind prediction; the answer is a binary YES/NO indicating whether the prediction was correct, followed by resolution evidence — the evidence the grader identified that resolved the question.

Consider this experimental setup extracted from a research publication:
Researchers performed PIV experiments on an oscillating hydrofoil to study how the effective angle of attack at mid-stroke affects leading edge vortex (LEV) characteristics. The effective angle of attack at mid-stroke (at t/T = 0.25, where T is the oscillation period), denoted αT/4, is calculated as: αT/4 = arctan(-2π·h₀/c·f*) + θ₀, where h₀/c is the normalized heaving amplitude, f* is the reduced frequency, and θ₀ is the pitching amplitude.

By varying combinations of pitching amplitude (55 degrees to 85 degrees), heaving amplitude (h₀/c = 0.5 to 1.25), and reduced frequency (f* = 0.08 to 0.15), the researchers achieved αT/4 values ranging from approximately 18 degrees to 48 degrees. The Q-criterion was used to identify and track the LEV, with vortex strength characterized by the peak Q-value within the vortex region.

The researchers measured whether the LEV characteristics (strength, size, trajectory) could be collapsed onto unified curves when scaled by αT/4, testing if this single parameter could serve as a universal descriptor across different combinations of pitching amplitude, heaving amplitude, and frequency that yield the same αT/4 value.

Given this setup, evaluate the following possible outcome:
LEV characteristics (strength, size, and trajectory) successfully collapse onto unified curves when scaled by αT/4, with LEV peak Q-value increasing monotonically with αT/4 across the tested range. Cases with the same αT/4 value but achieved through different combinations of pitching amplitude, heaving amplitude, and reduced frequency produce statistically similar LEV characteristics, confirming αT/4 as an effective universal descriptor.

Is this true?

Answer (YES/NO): YES